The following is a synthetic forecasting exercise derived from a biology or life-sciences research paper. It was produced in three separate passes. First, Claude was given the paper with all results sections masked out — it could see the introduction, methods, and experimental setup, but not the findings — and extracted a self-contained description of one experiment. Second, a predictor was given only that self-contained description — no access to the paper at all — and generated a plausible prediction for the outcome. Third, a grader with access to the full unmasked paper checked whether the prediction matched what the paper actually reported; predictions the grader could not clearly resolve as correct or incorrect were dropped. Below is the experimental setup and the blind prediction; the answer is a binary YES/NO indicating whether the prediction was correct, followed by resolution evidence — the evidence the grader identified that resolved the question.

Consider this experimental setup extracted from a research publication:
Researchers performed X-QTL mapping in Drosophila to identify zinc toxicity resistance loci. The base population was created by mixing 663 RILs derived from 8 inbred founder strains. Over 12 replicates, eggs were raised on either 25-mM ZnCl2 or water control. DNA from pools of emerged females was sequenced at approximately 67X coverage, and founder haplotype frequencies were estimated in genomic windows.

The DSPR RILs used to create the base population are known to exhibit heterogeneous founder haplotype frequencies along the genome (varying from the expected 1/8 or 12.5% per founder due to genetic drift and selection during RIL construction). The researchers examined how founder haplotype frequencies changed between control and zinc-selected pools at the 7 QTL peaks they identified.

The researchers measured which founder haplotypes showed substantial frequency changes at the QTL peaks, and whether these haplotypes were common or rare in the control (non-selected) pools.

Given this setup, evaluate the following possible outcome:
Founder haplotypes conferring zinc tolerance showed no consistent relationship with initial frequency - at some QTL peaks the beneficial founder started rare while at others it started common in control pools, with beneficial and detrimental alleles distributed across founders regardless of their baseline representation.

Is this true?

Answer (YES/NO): NO